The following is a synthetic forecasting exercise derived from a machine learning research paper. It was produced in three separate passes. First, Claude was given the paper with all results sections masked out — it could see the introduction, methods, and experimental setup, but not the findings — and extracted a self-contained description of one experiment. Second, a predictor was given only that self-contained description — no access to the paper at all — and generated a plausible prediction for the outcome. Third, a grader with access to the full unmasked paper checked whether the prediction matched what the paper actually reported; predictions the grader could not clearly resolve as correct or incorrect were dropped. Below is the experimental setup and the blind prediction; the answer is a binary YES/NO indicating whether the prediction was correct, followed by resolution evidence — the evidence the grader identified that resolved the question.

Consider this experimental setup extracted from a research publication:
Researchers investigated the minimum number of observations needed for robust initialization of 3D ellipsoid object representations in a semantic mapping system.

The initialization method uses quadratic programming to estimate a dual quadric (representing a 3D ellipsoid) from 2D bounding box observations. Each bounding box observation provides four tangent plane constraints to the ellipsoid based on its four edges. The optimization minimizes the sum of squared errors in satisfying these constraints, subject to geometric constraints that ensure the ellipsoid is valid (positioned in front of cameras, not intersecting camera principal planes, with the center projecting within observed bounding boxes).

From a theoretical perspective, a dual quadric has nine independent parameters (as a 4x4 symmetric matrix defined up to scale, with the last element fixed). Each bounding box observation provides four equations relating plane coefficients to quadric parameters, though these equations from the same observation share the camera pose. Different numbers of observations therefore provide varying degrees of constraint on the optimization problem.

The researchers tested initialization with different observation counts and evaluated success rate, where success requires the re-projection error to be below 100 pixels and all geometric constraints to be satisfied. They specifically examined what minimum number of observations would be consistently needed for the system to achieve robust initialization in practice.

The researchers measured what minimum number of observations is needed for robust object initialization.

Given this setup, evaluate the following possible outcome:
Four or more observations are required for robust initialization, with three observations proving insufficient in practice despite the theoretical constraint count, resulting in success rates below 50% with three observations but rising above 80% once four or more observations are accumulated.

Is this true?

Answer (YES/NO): NO